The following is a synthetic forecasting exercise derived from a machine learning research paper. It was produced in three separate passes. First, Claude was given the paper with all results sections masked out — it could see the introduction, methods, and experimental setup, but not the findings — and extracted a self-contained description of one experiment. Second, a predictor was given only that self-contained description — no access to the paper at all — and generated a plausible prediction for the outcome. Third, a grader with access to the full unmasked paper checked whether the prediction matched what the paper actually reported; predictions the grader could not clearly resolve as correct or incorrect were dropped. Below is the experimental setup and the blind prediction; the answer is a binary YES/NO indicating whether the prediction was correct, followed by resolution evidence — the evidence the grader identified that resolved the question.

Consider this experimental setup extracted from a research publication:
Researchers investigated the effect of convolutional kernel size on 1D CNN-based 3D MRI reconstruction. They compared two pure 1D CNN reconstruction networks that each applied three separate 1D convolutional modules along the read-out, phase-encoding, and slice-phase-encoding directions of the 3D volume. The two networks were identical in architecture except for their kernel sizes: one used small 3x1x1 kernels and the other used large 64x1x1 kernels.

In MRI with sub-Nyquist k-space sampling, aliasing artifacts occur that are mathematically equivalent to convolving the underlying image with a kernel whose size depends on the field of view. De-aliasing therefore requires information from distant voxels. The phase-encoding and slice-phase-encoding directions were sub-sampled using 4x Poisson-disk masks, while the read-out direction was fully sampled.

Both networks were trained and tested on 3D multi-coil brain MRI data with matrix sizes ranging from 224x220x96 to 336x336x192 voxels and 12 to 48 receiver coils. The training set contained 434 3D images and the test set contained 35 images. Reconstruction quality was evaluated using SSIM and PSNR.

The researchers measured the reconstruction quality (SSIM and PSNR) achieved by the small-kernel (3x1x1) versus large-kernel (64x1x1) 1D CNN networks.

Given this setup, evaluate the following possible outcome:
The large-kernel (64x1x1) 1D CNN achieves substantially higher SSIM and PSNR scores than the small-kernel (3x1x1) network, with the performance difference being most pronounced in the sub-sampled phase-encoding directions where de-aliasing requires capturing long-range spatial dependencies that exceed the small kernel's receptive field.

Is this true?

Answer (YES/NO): NO